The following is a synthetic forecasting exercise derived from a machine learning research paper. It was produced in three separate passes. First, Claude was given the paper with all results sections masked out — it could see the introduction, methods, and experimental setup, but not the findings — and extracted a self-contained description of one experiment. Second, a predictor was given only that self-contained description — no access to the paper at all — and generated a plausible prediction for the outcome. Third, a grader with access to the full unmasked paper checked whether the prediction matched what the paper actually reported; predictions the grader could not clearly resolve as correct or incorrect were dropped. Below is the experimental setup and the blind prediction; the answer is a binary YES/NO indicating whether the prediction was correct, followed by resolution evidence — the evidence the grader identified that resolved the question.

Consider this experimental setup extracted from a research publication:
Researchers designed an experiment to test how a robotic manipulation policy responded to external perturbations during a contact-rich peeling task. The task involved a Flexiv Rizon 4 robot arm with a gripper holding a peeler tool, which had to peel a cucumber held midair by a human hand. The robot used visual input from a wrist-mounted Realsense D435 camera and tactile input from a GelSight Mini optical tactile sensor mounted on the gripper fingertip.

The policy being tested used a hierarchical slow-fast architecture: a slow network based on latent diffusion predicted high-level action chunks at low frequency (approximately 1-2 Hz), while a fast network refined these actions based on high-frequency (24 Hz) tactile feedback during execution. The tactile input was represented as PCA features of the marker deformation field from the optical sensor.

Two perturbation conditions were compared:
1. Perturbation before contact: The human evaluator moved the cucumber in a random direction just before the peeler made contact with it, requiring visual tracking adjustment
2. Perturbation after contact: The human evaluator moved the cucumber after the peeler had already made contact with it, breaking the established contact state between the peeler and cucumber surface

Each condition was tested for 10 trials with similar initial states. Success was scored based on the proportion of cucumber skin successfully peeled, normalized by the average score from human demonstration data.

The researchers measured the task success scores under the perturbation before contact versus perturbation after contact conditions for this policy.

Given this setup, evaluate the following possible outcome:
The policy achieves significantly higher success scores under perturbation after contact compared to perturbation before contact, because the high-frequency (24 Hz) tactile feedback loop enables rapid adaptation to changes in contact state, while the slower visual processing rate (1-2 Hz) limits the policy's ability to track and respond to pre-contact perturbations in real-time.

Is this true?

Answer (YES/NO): NO